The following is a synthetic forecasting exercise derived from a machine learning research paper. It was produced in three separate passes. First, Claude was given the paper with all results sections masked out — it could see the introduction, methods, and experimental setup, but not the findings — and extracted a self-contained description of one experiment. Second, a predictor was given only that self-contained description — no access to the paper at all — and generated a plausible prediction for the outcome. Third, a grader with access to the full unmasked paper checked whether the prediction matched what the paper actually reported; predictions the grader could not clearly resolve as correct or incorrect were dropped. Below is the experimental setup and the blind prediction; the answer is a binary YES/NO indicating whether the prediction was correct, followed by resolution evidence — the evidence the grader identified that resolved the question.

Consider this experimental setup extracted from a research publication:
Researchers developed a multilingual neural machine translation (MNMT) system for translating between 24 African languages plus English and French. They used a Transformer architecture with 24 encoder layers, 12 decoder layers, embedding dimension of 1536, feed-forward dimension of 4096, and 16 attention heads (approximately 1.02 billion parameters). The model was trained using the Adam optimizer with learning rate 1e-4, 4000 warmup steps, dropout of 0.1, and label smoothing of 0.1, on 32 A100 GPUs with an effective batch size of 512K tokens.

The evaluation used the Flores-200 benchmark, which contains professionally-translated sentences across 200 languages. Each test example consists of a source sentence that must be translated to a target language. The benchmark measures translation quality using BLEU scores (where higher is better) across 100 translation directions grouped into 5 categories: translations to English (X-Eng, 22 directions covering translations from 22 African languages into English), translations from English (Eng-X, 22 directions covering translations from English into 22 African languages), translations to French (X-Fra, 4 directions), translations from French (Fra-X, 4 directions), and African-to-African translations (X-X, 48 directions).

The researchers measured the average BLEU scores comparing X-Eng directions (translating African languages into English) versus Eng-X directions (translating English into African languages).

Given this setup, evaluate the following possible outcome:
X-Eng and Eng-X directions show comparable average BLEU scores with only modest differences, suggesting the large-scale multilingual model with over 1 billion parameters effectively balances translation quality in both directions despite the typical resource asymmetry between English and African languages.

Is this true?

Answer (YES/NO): NO